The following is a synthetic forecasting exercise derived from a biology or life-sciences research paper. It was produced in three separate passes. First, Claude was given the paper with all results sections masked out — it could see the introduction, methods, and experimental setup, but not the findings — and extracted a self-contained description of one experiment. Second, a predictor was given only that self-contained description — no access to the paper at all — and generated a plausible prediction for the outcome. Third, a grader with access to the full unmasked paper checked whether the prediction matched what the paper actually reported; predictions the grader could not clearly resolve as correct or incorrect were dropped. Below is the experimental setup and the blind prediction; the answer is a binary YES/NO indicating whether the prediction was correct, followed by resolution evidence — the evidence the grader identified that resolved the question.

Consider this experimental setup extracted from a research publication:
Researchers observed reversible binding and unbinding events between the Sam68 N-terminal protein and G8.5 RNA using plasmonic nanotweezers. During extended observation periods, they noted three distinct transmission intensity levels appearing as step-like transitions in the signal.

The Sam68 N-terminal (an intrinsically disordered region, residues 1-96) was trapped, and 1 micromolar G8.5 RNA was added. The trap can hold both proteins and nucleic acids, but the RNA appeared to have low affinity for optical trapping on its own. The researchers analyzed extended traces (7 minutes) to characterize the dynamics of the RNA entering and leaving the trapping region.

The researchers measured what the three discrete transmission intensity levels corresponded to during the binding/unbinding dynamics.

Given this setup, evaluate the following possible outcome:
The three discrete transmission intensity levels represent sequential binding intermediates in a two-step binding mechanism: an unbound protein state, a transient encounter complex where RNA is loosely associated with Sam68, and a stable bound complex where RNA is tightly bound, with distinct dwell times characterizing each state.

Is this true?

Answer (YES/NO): NO